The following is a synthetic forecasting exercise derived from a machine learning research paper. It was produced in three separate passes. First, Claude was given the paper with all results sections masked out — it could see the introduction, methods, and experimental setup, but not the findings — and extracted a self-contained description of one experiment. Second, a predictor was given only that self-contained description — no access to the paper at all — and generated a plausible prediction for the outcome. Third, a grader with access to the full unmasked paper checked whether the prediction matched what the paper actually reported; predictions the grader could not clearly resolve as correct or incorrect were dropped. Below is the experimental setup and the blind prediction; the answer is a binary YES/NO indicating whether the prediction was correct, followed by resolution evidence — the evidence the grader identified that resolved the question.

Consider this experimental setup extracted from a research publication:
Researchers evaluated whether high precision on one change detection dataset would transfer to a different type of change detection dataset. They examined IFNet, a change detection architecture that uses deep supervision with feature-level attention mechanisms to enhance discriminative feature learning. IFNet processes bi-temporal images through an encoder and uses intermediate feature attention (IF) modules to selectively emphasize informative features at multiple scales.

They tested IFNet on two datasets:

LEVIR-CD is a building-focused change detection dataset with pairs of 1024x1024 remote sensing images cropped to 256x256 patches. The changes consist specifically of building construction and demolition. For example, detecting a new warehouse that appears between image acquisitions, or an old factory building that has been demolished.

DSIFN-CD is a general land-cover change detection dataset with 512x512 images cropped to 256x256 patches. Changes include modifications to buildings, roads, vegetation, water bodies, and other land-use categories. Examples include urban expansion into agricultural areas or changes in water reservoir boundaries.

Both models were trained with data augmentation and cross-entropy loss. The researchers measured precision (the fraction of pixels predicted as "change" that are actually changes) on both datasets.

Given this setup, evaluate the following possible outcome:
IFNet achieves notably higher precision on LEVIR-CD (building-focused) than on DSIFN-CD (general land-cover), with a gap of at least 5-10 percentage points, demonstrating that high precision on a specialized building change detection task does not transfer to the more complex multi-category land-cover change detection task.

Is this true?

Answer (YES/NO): YES